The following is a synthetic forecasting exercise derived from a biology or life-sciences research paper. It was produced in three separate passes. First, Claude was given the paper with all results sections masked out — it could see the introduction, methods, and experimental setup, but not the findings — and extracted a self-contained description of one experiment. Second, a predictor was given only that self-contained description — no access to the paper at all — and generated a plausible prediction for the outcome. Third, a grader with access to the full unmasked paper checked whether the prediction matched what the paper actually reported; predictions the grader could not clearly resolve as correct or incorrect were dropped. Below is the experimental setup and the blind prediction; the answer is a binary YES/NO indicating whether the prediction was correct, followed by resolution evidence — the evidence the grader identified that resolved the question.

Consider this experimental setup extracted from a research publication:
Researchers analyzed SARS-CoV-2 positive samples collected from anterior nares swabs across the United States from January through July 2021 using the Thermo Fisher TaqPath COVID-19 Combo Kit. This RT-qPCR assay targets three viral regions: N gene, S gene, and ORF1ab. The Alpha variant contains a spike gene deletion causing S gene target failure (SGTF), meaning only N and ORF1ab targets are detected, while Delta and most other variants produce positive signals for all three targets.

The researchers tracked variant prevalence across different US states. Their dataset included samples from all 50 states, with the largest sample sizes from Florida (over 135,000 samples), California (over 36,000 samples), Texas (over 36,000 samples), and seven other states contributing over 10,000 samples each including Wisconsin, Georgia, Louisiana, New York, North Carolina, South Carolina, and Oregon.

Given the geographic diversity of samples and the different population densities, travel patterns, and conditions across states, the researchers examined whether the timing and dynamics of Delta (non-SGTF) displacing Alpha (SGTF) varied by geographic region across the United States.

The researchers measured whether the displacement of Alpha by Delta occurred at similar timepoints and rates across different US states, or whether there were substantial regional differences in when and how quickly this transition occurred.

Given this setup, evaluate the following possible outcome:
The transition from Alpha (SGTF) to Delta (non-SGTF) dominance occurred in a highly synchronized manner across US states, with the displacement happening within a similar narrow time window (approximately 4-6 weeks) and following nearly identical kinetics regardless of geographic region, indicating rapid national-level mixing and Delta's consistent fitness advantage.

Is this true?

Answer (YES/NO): NO